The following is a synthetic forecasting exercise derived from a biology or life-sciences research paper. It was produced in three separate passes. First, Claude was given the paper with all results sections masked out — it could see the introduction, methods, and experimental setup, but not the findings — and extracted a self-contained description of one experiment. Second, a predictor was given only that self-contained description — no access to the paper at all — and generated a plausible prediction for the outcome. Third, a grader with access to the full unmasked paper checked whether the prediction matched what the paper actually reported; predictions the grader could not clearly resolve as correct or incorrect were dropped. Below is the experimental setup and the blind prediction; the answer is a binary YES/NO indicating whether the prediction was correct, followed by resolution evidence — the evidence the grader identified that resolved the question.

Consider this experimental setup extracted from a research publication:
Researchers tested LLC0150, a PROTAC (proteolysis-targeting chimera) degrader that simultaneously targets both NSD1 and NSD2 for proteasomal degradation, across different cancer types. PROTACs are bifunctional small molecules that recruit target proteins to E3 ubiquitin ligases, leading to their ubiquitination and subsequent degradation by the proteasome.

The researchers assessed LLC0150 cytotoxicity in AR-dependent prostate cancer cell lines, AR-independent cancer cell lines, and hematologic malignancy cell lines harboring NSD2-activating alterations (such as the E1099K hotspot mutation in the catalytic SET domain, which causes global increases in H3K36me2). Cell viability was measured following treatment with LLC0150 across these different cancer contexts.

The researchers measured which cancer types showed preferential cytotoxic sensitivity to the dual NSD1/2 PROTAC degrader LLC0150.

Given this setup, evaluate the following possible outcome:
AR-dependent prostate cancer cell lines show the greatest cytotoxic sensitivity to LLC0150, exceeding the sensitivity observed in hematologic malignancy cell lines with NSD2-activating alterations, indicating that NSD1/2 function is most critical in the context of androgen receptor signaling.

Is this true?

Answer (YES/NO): NO